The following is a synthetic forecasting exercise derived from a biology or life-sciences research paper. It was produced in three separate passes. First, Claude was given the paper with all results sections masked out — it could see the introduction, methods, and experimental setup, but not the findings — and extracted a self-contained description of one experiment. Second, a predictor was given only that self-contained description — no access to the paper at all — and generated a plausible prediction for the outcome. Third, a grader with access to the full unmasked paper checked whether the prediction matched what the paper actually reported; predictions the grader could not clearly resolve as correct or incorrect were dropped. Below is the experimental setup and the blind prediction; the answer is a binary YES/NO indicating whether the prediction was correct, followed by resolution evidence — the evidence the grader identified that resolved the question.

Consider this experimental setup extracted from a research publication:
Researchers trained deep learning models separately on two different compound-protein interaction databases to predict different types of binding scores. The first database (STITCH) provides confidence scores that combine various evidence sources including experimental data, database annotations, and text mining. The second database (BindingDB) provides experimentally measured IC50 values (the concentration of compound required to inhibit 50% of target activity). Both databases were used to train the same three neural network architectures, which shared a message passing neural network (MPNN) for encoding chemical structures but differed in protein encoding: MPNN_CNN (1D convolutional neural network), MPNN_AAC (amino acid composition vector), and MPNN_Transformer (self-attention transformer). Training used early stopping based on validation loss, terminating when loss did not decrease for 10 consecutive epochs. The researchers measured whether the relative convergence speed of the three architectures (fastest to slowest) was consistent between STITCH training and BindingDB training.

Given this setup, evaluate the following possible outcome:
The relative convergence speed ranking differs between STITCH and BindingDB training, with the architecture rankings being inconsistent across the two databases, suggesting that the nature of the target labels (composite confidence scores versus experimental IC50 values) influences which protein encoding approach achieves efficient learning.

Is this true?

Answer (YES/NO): YES